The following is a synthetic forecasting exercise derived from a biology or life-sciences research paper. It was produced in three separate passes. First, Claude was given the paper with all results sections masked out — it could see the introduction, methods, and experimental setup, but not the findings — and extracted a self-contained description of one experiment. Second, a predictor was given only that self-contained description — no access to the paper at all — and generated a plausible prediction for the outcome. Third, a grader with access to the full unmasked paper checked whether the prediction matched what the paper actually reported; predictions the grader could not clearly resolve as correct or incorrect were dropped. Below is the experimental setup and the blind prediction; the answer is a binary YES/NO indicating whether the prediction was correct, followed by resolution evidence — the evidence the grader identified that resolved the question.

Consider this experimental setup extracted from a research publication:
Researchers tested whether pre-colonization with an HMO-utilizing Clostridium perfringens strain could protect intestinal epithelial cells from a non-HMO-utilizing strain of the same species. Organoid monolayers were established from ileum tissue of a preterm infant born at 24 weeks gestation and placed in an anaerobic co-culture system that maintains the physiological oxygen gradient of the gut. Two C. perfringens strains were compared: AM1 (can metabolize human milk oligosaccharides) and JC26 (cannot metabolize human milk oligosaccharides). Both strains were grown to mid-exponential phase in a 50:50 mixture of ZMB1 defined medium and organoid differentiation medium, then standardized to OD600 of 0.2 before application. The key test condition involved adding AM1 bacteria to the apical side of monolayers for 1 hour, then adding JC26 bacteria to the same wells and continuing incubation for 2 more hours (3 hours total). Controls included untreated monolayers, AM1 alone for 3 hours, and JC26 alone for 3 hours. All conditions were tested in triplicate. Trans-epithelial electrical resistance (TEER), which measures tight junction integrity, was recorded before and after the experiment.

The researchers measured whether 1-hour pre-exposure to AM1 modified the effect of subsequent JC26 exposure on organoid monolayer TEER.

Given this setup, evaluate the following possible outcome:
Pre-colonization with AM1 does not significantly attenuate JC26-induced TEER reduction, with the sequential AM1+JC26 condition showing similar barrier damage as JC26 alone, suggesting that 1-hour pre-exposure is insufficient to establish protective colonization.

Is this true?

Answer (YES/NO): NO